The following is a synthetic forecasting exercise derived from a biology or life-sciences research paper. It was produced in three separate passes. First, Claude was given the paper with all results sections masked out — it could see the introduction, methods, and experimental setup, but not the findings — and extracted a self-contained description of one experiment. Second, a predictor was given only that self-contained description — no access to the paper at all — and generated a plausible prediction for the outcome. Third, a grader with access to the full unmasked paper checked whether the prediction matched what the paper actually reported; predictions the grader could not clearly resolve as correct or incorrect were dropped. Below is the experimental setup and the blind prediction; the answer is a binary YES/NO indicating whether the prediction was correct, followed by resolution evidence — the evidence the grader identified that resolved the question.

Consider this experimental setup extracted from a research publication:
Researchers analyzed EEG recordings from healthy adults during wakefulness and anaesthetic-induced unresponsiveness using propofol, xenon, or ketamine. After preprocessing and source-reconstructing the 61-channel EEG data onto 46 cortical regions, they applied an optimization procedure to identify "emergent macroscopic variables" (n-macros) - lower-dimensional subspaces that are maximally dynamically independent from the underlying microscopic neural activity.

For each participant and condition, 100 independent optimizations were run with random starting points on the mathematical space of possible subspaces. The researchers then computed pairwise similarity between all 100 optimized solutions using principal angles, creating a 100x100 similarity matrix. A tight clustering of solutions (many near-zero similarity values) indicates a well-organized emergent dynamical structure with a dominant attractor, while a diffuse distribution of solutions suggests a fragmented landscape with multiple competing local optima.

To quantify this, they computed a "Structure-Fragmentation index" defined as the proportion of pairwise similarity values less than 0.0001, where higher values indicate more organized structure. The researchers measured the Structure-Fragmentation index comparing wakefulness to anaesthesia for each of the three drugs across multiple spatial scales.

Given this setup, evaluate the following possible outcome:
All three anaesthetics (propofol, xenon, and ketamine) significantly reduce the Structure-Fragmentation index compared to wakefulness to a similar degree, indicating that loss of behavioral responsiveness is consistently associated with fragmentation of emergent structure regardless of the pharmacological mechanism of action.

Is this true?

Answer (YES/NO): NO